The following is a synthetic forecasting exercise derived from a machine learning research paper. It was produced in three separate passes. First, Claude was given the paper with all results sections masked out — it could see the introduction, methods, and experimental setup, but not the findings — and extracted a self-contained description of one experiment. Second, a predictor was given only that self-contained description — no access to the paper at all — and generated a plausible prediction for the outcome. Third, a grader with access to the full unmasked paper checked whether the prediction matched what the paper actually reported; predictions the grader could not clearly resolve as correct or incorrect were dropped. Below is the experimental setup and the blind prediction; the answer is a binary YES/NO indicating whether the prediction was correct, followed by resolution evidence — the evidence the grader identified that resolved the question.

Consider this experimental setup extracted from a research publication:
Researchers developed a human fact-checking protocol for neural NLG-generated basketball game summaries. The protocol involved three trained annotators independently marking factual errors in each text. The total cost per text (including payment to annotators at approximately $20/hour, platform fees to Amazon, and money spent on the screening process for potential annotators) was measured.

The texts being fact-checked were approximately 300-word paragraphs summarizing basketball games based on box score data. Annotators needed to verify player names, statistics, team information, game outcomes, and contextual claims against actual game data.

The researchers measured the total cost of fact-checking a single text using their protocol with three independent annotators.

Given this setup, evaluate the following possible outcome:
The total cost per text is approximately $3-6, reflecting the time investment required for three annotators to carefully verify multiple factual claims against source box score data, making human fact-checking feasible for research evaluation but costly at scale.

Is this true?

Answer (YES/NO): NO